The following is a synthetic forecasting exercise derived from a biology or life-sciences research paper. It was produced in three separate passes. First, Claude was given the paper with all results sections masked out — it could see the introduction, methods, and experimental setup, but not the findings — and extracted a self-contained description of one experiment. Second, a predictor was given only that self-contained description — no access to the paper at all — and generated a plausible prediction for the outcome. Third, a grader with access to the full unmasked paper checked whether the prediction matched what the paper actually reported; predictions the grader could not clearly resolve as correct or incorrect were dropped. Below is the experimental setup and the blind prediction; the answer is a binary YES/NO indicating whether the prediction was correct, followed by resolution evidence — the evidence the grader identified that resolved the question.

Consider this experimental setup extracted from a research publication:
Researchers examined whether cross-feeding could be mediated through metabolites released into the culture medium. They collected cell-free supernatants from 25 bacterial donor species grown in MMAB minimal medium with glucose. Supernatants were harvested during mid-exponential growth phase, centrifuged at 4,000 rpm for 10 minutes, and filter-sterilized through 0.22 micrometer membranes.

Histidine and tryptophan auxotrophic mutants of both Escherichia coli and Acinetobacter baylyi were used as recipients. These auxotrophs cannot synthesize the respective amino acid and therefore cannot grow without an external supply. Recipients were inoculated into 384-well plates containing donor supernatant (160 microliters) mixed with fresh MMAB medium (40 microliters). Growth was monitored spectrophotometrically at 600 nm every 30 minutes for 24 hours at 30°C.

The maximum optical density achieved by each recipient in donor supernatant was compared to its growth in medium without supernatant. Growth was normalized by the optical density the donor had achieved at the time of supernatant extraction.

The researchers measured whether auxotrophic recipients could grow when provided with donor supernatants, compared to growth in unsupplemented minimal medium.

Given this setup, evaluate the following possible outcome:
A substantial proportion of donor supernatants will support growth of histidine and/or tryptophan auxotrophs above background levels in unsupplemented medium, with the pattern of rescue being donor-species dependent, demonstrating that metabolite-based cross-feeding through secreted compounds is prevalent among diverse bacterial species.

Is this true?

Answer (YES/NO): YES